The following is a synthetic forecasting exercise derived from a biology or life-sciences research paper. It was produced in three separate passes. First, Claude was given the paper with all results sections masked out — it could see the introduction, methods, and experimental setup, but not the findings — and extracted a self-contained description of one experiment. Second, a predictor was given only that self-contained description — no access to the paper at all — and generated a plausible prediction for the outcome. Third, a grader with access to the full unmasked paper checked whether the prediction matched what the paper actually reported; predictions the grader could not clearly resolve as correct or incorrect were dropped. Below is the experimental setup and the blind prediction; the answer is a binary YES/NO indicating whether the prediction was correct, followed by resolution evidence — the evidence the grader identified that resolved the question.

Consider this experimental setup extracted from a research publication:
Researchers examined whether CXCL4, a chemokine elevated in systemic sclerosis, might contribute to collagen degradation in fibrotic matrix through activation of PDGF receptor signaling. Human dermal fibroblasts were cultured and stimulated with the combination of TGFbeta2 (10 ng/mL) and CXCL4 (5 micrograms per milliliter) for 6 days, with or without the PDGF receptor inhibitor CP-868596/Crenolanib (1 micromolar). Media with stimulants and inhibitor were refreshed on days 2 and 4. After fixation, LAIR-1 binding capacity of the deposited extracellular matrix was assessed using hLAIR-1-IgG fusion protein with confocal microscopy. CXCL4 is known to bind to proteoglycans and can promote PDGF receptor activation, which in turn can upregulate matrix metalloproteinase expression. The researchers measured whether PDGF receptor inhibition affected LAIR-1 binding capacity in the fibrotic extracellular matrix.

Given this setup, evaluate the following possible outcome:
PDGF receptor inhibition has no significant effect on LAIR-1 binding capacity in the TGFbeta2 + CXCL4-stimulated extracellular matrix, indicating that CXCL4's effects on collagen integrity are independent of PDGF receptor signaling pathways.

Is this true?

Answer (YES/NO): NO